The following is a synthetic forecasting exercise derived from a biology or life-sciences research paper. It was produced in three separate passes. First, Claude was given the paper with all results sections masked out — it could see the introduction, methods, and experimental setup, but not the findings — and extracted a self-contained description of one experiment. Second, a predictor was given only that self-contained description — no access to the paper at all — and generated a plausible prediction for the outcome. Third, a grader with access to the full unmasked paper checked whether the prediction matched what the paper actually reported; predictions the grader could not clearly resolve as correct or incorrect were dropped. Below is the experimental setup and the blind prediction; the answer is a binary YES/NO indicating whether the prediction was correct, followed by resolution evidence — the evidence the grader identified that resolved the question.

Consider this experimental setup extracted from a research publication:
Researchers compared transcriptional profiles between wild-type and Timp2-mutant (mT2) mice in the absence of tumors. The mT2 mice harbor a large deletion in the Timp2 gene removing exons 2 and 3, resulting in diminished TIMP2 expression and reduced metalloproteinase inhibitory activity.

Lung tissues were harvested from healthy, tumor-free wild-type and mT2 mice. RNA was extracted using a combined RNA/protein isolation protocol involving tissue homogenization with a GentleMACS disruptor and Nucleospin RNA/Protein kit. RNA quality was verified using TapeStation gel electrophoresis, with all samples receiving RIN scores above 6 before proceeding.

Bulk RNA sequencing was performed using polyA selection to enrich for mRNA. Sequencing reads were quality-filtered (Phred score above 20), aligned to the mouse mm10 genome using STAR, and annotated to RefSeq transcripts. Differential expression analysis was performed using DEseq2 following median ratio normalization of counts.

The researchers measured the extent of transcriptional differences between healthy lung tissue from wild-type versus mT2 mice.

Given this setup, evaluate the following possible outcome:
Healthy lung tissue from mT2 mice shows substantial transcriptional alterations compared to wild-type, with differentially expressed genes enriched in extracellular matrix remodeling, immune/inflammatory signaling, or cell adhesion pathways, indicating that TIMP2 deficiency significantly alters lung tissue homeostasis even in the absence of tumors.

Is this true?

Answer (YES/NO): NO